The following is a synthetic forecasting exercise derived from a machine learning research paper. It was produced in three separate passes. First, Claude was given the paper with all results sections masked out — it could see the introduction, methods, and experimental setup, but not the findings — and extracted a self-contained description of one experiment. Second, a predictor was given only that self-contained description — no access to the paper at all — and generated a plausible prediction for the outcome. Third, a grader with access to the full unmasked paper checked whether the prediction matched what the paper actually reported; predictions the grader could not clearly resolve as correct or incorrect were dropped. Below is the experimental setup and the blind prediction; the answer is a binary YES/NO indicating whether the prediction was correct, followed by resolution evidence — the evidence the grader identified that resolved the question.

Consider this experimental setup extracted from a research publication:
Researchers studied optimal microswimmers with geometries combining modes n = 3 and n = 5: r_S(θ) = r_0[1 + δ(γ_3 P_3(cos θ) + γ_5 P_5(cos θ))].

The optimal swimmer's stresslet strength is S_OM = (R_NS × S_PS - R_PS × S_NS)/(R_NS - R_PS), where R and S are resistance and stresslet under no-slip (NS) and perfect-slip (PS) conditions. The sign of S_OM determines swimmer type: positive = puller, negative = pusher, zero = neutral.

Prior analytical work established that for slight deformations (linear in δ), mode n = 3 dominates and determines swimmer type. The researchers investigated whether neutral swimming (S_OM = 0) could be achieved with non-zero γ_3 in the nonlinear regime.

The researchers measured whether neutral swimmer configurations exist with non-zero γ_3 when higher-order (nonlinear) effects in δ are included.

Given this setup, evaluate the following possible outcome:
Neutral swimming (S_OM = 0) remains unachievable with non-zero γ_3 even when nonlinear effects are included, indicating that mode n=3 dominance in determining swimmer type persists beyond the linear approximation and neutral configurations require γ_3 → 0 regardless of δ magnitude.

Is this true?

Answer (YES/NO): NO